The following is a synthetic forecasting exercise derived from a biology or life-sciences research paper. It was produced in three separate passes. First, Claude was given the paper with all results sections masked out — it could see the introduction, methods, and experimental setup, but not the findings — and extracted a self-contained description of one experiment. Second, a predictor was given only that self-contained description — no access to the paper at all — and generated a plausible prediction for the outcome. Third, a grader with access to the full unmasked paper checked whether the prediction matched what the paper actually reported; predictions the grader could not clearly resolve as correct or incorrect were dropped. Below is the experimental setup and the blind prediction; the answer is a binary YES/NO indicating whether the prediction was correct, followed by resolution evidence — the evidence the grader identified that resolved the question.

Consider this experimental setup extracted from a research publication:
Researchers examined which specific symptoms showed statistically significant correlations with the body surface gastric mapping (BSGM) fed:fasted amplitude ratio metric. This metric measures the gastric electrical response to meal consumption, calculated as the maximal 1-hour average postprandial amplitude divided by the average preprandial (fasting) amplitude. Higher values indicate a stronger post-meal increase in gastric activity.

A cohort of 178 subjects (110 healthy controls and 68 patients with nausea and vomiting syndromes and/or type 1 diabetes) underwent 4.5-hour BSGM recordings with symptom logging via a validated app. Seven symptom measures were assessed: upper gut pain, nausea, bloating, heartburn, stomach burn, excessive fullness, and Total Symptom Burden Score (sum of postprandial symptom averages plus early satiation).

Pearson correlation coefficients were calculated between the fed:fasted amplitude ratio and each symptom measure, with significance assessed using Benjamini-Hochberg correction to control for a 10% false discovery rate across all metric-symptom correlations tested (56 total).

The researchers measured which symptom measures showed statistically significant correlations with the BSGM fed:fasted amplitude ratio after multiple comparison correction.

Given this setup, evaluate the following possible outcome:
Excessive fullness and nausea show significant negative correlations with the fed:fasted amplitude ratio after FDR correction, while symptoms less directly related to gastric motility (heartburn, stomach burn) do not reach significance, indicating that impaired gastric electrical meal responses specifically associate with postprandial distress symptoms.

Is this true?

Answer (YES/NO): NO